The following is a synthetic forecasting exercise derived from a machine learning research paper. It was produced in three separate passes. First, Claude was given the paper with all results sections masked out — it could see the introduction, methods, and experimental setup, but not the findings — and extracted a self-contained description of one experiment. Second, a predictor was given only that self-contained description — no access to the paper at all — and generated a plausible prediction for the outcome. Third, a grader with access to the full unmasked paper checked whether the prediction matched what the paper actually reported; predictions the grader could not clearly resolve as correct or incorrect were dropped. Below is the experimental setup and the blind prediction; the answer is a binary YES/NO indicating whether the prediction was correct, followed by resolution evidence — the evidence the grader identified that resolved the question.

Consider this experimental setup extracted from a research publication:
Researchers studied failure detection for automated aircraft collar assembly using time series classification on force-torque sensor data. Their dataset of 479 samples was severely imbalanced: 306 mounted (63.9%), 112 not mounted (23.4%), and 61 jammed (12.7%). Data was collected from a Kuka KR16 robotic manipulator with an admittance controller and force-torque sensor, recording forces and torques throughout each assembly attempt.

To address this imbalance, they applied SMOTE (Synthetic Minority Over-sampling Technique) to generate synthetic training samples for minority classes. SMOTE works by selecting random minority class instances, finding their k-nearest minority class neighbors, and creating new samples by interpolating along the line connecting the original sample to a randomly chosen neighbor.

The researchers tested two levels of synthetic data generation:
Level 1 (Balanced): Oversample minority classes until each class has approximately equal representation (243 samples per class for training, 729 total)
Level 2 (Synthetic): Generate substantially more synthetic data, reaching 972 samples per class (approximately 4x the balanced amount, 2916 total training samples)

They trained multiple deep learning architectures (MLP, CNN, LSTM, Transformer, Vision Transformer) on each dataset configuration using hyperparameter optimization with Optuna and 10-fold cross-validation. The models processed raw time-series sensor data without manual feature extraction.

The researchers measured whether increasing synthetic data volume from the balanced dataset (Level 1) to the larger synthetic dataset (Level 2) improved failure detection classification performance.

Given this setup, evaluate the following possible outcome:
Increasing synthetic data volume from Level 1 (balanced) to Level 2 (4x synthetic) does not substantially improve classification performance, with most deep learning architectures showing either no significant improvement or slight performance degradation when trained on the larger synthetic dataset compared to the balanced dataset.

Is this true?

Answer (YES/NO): YES